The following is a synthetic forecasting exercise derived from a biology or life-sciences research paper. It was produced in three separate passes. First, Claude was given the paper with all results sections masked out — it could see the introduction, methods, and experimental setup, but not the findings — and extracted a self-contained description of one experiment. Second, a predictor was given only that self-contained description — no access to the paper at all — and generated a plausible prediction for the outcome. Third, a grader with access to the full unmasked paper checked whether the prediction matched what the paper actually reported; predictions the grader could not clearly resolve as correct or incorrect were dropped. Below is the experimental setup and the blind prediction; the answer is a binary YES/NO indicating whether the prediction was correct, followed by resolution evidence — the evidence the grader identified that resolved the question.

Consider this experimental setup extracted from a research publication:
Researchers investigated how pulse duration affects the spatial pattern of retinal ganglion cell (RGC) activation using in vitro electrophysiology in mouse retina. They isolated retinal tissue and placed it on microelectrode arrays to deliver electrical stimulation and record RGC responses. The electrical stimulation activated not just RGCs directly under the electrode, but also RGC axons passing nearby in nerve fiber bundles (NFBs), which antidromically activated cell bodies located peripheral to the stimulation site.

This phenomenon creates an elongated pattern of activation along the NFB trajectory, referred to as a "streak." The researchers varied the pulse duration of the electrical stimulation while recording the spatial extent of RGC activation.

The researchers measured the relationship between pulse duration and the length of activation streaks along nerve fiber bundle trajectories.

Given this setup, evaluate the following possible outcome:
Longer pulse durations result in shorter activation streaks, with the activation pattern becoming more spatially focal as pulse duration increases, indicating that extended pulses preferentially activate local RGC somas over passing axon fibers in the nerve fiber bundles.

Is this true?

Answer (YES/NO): YES